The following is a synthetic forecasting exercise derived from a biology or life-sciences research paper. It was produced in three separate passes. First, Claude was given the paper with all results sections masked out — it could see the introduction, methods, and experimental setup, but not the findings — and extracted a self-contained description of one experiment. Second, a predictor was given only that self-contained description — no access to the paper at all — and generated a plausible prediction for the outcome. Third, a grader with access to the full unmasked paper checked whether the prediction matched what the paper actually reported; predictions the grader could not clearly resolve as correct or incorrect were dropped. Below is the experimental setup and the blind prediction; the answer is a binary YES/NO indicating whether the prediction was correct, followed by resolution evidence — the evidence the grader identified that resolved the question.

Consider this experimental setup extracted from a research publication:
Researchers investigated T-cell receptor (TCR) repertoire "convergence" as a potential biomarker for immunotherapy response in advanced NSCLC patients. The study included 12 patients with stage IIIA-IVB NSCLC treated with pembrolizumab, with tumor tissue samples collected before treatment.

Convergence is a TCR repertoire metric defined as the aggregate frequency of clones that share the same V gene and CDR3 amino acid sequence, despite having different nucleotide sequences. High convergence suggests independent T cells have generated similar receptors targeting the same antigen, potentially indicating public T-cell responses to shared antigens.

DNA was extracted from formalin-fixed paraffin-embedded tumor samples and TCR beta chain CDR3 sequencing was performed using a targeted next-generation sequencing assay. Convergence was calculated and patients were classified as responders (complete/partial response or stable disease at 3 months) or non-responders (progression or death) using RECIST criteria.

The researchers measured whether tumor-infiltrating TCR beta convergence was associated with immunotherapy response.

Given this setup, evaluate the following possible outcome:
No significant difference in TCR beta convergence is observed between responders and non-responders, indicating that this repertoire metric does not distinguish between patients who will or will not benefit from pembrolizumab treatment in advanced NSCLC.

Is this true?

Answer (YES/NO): YES